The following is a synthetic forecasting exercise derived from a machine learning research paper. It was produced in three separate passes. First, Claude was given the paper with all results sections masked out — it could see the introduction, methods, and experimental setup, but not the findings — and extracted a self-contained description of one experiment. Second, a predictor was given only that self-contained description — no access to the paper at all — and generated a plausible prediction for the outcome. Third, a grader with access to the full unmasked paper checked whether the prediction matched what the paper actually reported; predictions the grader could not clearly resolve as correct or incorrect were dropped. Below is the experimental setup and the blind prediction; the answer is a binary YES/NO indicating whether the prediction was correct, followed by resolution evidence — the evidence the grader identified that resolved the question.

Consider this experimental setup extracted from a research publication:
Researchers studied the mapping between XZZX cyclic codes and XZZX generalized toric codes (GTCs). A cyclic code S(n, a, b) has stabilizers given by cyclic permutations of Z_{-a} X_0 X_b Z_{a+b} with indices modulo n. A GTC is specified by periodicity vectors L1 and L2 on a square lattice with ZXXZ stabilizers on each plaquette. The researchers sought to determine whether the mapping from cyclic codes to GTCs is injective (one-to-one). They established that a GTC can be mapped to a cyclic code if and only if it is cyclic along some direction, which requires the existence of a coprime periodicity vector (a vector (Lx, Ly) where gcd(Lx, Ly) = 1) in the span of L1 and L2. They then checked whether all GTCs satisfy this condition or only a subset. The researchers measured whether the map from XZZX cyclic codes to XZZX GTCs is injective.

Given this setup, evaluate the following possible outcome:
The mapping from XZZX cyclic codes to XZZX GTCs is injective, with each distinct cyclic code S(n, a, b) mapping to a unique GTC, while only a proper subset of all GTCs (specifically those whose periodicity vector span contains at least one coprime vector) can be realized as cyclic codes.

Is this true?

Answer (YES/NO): YES